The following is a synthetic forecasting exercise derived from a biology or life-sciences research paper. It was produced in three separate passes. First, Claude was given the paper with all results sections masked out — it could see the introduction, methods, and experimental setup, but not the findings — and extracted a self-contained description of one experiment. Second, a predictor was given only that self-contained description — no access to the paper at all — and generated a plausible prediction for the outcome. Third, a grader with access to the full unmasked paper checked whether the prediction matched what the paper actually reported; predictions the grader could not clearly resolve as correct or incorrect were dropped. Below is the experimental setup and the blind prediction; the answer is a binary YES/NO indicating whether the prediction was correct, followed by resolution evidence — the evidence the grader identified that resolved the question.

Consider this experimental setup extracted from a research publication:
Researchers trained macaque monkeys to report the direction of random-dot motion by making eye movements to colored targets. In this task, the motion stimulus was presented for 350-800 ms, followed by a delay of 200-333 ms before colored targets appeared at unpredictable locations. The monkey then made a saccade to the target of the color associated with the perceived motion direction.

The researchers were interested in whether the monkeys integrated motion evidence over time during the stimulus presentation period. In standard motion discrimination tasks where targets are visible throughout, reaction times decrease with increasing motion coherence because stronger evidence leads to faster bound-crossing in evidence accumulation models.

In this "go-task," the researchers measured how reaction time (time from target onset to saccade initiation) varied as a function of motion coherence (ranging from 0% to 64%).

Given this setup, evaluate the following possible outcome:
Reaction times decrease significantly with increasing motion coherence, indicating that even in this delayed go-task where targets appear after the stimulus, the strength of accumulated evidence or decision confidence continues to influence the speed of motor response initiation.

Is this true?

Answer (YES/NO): NO